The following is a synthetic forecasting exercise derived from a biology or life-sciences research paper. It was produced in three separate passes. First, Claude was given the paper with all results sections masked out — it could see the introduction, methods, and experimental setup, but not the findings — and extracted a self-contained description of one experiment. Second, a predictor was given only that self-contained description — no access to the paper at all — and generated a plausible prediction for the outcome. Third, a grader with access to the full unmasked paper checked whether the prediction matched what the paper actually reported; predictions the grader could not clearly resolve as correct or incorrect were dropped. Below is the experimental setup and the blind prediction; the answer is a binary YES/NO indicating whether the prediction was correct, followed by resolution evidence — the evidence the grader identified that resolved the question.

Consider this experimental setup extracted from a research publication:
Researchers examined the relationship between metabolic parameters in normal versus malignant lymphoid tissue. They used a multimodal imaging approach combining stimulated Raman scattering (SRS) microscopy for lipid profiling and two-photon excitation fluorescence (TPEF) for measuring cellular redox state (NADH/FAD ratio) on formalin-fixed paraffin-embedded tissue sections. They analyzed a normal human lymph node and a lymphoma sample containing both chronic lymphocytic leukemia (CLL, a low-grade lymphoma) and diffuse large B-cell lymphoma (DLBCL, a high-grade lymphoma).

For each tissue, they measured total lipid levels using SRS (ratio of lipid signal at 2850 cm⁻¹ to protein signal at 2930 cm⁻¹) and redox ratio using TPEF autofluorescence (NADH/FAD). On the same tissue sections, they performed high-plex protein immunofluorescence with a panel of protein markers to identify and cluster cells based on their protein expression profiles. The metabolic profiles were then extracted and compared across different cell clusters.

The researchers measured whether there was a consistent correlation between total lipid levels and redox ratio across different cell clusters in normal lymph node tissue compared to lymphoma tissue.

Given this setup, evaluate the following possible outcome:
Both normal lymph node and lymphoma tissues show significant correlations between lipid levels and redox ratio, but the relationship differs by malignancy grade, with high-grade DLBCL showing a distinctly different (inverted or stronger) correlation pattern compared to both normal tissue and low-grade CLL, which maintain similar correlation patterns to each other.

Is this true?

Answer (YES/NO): NO